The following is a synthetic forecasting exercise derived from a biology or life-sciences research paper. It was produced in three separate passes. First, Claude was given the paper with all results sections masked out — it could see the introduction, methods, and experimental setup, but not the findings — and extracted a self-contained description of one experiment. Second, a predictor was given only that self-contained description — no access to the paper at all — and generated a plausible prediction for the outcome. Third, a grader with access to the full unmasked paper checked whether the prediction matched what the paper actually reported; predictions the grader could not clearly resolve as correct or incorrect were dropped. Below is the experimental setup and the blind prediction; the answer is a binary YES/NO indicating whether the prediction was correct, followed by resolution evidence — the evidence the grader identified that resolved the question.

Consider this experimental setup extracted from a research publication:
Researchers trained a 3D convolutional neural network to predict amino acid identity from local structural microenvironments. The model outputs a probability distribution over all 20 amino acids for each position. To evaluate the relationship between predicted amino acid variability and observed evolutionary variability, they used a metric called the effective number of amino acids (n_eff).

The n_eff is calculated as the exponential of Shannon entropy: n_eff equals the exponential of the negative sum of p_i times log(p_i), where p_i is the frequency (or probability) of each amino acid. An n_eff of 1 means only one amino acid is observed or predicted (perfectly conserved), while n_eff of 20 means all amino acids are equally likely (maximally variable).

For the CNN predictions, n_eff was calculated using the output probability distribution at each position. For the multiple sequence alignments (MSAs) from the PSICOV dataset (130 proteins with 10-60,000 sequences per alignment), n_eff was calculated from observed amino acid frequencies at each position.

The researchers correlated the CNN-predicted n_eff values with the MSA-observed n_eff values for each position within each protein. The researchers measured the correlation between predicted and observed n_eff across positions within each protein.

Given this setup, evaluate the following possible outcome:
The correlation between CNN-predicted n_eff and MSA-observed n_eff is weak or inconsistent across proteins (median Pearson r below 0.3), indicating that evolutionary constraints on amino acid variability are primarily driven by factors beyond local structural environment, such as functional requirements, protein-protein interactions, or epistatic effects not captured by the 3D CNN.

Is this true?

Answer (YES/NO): YES